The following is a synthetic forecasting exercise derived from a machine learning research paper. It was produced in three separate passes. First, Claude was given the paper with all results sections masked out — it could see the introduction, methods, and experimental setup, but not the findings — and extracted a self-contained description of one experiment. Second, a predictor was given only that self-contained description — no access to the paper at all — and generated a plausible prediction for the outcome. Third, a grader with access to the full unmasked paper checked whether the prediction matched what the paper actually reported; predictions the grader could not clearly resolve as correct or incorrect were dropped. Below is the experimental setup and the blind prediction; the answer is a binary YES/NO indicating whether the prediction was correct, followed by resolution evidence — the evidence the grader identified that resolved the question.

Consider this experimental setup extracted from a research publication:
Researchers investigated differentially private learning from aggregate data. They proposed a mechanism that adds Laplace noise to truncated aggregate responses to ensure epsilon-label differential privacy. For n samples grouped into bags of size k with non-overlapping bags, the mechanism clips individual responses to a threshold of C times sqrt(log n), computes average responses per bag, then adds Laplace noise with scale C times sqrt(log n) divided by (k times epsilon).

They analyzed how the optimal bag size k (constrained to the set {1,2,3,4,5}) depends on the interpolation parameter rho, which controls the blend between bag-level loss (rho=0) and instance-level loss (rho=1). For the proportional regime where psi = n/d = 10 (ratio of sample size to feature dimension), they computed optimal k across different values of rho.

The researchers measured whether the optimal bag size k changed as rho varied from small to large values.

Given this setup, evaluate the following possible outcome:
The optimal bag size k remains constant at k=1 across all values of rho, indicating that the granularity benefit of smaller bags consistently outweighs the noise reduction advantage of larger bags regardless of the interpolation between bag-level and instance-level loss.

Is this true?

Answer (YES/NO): NO